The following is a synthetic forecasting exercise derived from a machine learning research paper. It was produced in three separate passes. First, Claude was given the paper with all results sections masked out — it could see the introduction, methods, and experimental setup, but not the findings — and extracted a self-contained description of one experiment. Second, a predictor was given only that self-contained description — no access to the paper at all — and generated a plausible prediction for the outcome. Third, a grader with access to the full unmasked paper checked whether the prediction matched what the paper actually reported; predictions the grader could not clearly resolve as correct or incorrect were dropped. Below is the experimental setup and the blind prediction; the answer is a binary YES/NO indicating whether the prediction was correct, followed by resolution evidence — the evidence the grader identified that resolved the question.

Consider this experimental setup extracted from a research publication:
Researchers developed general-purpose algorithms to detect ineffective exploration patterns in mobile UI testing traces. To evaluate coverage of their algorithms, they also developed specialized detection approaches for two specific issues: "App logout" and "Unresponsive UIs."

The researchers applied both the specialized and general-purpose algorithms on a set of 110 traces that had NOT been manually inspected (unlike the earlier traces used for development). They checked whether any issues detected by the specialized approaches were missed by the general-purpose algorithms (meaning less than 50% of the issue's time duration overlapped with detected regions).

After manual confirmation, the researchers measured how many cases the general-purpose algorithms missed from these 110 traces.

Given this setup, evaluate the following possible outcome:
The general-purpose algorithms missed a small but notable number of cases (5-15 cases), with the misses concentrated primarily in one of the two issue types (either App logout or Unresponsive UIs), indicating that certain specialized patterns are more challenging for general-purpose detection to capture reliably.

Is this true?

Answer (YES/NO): NO